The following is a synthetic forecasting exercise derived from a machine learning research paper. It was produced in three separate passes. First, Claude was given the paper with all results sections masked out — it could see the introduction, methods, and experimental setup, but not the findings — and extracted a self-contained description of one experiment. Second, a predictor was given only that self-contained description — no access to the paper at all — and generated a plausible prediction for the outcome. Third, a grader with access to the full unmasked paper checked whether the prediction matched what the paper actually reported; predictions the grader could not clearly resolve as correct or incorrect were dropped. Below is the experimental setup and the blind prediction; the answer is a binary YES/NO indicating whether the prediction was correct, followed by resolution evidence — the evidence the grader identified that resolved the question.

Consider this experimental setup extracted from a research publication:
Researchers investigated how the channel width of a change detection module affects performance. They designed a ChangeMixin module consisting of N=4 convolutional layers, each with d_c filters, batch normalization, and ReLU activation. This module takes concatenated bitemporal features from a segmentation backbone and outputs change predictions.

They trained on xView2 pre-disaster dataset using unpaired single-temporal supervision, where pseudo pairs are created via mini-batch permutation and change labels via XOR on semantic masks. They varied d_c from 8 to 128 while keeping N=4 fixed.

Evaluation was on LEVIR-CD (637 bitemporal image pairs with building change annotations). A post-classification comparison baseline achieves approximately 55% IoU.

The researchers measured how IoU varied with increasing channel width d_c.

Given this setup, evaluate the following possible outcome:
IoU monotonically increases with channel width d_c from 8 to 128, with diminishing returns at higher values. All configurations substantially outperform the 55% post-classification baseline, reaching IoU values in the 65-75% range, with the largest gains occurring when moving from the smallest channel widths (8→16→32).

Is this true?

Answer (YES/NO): NO